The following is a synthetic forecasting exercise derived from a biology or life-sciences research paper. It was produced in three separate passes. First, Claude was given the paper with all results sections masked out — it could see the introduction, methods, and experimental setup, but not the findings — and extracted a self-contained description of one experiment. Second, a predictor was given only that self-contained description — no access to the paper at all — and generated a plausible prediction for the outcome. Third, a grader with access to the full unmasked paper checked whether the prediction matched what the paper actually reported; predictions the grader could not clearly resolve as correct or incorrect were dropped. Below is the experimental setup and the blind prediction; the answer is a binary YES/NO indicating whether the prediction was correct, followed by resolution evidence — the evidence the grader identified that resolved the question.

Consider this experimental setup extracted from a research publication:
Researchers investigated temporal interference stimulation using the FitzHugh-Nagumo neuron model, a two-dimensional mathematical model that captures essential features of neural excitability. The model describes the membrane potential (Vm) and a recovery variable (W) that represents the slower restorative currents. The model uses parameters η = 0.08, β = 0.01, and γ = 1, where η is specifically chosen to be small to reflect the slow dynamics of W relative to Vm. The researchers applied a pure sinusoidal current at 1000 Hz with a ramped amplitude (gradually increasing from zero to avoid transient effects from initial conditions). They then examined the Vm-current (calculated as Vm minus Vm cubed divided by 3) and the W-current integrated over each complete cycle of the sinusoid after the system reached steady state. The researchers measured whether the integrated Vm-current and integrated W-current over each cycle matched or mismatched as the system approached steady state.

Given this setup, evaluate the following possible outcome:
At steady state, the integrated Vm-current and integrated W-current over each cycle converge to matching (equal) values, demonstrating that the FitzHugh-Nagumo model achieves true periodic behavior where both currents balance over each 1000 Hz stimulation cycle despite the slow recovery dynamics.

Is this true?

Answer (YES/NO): YES